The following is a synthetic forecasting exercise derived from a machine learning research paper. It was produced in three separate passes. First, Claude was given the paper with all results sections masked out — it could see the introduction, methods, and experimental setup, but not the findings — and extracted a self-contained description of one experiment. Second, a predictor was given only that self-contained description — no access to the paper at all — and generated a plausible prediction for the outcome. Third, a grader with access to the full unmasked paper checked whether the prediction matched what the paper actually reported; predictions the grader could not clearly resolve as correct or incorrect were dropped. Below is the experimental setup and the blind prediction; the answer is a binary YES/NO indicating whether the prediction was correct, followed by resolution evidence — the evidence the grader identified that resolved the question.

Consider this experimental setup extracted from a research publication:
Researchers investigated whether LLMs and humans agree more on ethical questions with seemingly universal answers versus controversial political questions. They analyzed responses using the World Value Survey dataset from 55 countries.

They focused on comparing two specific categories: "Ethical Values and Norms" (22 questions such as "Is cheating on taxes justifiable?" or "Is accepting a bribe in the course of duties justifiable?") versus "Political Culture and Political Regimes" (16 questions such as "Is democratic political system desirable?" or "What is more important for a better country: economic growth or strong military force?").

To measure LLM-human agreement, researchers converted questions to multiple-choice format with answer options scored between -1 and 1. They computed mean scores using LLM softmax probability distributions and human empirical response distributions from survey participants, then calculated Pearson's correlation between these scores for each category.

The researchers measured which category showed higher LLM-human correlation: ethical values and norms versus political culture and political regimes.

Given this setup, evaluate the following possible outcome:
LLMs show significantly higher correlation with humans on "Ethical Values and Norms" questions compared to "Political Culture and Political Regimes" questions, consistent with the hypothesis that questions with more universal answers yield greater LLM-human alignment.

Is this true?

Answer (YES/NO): YES